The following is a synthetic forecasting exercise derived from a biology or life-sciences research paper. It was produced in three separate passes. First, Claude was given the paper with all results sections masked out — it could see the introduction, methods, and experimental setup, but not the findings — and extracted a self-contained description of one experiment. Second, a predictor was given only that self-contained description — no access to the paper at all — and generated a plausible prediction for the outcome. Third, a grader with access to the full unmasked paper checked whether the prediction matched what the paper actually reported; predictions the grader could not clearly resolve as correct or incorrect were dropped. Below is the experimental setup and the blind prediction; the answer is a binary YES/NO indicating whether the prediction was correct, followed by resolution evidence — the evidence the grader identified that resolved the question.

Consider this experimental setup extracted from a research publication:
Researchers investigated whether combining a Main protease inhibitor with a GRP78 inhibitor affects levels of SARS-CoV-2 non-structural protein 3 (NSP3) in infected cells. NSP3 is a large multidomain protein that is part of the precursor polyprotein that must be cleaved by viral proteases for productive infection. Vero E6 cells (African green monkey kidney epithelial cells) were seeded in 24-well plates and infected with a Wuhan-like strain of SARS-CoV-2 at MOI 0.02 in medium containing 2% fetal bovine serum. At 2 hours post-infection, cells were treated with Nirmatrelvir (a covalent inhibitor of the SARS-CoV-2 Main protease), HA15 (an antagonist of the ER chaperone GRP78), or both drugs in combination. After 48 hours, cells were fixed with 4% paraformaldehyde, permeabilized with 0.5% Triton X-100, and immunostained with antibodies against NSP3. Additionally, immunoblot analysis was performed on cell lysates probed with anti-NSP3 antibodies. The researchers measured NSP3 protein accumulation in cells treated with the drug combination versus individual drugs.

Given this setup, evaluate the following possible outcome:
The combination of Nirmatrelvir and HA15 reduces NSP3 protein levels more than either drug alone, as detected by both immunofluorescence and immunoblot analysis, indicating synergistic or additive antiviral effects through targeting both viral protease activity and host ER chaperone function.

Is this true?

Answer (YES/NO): YES